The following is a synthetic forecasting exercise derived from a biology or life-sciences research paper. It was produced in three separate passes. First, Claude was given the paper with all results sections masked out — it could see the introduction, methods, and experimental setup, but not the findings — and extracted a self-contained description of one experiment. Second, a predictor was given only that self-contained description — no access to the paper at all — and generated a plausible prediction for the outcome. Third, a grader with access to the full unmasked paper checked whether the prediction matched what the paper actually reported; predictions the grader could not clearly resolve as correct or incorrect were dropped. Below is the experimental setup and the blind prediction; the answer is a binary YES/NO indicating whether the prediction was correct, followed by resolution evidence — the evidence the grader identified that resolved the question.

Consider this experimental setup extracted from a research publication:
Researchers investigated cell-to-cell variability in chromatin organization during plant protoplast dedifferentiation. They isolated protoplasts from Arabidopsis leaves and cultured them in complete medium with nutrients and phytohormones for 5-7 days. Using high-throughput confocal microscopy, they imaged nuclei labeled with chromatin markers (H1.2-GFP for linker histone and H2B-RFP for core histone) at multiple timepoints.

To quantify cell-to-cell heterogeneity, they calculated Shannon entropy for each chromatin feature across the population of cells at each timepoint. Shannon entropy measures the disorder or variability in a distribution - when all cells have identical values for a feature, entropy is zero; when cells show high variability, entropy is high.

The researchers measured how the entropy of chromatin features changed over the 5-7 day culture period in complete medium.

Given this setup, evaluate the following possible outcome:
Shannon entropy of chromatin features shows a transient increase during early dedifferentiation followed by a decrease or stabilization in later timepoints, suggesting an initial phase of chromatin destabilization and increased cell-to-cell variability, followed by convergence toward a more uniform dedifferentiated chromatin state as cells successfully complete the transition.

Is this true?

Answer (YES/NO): NO